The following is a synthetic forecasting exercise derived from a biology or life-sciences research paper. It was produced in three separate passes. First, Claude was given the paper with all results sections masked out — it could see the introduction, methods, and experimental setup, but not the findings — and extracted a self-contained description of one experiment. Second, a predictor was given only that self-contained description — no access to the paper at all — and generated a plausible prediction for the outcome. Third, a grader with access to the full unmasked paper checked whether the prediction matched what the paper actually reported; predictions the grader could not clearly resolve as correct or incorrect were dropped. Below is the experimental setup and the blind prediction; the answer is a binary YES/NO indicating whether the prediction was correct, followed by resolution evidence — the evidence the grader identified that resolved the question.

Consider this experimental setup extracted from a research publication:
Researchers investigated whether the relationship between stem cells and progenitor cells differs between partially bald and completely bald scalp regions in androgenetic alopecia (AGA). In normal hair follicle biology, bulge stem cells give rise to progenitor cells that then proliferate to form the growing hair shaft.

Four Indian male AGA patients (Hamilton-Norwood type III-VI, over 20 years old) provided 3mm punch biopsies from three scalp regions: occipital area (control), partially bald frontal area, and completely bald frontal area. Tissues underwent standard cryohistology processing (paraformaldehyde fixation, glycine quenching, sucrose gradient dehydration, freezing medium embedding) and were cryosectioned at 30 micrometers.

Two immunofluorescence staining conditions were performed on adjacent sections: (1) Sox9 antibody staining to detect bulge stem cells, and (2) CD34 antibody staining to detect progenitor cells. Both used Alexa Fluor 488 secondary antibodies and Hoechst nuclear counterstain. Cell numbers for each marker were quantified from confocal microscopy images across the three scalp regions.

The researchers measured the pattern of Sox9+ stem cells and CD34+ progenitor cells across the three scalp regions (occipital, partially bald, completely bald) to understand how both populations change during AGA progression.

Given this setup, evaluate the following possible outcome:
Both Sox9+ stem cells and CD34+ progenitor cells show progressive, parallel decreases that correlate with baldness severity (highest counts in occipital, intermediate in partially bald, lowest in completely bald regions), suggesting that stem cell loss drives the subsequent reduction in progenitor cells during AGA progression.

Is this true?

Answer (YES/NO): NO